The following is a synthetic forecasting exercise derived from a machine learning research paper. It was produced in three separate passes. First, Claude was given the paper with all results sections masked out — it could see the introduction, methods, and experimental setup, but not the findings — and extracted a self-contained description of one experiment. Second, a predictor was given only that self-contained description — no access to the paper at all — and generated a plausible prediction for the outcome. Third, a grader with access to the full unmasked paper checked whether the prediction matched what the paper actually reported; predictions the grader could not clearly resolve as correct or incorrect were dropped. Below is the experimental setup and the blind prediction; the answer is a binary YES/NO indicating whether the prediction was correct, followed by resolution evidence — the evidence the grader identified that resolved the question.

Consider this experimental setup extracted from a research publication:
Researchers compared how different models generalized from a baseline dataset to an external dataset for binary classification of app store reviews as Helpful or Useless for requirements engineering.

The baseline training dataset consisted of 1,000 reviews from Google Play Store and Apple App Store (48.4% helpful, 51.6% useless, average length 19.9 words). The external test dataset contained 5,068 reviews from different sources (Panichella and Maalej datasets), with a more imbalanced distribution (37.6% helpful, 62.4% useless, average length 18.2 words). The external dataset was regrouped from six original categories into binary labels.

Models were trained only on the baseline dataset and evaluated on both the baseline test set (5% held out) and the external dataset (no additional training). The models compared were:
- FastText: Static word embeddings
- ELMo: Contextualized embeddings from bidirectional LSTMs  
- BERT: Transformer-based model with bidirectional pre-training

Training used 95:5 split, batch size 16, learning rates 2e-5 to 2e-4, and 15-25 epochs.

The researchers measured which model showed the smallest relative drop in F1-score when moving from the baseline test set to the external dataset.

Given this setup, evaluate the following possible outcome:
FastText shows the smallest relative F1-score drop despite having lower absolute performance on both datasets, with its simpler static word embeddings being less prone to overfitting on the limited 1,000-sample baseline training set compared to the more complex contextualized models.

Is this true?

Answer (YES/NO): NO